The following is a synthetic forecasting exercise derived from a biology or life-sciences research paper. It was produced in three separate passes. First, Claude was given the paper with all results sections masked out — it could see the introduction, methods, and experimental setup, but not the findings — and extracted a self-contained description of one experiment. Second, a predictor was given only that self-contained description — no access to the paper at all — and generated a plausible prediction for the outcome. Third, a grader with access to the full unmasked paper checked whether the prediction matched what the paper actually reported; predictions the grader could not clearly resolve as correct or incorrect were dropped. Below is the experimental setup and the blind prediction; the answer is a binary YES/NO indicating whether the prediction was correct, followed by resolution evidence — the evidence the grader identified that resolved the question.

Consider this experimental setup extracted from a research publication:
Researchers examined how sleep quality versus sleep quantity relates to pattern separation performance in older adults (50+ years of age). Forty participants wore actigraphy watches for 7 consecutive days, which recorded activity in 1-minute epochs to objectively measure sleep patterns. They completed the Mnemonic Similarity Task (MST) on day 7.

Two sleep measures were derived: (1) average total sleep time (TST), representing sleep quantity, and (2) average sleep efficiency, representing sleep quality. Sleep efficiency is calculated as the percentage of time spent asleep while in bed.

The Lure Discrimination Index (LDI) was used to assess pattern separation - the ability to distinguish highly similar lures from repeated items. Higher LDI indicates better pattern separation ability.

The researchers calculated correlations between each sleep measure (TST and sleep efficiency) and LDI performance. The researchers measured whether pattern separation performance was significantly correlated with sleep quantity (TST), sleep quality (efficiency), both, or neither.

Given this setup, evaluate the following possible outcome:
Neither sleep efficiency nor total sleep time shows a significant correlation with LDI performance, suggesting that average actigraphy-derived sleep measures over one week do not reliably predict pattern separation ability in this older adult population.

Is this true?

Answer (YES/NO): YES